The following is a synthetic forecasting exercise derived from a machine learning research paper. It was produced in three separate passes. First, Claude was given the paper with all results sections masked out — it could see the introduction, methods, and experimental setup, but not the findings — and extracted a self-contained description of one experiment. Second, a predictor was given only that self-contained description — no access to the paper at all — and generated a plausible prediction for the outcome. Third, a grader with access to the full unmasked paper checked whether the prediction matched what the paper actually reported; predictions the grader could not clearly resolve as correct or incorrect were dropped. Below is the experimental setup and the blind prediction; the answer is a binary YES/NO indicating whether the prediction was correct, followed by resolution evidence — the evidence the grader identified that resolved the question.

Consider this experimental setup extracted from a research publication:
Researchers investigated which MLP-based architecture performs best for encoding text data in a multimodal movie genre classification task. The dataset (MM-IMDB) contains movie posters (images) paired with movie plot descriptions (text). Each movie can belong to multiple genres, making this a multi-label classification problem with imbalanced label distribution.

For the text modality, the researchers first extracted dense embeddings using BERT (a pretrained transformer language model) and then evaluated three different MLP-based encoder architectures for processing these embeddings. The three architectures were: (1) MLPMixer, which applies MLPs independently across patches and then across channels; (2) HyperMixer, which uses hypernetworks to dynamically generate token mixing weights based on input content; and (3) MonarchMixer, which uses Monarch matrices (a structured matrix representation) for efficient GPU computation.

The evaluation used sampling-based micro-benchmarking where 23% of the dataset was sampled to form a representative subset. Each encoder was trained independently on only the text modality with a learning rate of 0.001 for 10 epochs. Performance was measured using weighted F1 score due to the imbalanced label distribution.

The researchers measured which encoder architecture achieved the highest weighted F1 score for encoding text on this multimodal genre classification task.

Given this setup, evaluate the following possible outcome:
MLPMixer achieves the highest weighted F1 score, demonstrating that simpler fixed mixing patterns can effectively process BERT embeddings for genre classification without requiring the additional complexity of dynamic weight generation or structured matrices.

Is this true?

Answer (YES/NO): NO